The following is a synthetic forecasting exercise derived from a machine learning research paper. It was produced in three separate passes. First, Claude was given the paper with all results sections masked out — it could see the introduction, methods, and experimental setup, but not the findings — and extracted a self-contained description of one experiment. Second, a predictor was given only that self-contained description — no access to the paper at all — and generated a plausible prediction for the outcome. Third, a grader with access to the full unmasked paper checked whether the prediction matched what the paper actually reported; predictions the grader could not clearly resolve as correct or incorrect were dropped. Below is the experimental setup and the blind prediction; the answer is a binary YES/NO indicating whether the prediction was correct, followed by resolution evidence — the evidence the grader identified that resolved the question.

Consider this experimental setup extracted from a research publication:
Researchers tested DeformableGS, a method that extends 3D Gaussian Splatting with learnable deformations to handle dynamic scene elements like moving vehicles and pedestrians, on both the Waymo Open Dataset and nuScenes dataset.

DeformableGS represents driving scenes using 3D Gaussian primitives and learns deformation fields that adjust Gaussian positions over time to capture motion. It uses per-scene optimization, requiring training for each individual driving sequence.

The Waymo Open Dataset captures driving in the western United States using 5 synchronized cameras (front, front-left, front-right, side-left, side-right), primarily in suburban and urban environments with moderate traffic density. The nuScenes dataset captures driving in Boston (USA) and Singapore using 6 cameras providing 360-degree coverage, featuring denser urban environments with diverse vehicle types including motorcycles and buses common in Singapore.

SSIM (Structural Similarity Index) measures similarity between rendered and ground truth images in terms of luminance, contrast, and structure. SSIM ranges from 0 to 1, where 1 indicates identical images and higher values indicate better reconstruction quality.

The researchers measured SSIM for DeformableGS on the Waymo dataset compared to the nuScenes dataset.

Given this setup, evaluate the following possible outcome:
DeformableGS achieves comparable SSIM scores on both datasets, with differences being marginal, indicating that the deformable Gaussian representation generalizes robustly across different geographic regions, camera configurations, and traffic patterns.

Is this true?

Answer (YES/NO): NO